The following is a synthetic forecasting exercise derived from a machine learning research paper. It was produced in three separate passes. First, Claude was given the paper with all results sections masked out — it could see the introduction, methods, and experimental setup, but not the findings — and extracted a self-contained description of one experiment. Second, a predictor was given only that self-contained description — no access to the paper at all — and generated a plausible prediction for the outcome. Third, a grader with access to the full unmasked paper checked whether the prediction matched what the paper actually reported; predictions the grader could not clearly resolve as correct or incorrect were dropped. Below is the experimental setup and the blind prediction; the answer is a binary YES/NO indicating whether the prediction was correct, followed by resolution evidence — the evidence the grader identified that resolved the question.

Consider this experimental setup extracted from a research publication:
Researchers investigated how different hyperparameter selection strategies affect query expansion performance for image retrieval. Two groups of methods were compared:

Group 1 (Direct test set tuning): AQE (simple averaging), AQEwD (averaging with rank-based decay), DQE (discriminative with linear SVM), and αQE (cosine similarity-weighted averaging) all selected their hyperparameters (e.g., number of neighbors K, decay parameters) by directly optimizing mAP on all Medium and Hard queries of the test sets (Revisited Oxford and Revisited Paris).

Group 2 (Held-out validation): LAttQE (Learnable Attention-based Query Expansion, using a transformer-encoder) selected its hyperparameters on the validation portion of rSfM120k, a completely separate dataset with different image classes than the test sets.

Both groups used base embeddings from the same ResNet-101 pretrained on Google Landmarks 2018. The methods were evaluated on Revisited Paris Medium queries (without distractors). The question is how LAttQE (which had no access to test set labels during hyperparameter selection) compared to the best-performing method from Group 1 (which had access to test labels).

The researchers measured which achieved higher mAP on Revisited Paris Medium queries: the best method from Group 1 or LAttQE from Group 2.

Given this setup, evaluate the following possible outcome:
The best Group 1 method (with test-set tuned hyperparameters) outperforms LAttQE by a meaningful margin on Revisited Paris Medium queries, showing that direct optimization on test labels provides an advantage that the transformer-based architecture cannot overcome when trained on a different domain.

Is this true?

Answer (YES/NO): NO